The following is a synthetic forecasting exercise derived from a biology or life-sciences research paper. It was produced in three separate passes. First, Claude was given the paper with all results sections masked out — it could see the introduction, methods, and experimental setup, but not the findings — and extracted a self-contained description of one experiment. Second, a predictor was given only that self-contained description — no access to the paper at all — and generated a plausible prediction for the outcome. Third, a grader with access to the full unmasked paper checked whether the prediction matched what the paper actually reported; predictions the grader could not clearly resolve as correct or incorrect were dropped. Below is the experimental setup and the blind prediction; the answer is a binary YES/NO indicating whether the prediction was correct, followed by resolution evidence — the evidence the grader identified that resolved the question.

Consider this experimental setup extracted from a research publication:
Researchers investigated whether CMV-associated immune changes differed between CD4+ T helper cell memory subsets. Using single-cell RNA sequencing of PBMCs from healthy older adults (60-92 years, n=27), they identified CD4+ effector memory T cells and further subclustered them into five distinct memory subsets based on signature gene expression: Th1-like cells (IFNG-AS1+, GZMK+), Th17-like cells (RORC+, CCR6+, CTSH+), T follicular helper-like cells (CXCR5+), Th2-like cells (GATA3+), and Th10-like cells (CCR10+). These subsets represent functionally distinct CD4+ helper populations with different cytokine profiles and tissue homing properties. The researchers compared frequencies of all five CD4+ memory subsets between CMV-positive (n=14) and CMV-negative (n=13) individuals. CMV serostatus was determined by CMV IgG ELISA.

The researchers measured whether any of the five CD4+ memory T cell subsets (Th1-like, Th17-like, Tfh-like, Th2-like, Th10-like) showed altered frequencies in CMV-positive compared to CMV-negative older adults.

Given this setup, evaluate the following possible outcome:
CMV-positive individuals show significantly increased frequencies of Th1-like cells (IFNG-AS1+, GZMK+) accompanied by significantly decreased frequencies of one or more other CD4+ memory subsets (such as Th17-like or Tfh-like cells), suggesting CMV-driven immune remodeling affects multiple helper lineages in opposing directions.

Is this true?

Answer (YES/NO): NO